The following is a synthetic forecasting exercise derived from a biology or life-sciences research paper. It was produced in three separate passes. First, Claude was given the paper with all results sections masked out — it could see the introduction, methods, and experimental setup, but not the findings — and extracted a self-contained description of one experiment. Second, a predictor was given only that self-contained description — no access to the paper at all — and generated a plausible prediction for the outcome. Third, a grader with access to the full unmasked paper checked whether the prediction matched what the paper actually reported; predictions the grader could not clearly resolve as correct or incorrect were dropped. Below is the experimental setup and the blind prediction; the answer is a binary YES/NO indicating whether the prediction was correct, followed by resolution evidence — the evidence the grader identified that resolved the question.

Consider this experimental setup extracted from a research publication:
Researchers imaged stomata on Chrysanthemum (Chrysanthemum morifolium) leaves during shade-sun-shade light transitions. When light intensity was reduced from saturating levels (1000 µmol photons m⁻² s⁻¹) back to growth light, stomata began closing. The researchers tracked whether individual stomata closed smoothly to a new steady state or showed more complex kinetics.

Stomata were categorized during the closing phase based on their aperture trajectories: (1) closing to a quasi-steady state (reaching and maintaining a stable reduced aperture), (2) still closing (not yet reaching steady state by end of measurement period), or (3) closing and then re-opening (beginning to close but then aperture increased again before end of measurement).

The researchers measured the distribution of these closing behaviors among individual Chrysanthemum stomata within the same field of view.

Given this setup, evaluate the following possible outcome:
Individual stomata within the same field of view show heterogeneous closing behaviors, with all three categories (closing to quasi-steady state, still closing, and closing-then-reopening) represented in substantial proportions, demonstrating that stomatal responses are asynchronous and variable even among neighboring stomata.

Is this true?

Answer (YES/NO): NO